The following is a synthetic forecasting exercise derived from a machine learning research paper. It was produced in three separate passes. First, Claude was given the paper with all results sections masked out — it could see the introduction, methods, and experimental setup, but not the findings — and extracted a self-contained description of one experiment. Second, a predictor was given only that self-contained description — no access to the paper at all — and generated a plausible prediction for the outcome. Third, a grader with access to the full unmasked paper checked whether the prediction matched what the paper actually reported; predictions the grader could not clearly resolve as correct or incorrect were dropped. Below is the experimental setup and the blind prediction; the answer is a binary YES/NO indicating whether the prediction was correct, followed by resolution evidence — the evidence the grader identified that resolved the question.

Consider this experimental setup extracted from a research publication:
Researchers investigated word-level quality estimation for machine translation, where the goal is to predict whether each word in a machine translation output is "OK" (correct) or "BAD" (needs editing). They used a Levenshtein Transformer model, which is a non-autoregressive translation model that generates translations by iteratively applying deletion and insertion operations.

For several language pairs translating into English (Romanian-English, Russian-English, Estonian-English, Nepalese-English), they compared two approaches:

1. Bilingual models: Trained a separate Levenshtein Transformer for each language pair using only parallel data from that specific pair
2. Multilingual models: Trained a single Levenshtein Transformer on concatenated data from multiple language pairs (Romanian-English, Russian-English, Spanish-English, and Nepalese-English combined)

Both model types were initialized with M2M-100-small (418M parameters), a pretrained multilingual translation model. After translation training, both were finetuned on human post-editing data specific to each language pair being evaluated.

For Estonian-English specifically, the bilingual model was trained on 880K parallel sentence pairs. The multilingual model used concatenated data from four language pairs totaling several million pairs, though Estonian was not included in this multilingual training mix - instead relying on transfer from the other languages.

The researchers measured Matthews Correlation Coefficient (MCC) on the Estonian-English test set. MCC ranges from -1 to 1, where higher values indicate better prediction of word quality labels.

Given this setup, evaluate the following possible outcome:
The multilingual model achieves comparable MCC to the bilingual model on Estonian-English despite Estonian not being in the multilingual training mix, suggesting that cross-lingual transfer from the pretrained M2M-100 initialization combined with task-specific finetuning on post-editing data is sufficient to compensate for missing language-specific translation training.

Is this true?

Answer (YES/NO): NO